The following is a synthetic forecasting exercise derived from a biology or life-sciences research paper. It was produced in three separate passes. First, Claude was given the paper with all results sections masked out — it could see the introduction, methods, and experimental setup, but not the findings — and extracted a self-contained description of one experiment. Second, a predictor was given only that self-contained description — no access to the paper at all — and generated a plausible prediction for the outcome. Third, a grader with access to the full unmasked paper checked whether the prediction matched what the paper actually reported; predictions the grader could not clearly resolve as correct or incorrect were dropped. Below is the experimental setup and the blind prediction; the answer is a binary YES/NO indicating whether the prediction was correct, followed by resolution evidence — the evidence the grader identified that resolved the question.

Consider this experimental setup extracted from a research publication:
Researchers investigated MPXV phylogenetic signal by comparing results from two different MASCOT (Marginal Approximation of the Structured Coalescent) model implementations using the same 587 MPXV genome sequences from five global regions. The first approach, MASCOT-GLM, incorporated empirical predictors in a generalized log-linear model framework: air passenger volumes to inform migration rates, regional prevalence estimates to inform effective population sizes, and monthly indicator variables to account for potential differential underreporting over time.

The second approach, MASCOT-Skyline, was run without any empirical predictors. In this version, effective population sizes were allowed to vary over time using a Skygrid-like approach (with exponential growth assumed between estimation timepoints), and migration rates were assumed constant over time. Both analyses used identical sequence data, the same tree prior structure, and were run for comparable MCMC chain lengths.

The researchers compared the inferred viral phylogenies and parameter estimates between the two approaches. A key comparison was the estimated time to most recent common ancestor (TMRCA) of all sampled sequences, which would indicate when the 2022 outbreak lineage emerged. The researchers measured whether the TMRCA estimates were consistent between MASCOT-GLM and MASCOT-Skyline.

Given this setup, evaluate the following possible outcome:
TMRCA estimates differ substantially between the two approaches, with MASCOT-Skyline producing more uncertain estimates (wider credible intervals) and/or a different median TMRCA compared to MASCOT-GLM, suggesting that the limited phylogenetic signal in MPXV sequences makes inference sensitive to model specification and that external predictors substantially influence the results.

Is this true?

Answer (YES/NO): YES